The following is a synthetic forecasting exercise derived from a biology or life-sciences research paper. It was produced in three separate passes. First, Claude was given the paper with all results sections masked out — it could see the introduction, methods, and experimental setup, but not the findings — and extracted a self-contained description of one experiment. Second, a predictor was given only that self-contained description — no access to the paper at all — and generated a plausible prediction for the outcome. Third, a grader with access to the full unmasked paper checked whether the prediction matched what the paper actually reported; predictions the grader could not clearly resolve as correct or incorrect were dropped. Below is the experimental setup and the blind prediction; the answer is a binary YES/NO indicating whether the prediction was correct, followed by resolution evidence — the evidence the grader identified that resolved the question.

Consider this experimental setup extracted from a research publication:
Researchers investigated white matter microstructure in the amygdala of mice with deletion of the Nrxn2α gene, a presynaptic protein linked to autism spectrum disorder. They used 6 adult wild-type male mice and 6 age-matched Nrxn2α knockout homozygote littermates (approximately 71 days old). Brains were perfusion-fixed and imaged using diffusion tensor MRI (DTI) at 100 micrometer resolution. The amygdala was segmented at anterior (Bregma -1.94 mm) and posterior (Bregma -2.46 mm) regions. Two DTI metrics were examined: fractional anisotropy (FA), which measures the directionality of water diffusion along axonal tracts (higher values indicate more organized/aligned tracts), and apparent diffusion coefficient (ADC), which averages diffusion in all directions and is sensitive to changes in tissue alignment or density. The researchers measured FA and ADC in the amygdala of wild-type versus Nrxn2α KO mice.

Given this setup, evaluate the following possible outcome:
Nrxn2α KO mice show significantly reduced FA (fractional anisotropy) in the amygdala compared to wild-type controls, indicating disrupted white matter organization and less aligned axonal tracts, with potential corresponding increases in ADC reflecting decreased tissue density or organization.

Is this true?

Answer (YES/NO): NO